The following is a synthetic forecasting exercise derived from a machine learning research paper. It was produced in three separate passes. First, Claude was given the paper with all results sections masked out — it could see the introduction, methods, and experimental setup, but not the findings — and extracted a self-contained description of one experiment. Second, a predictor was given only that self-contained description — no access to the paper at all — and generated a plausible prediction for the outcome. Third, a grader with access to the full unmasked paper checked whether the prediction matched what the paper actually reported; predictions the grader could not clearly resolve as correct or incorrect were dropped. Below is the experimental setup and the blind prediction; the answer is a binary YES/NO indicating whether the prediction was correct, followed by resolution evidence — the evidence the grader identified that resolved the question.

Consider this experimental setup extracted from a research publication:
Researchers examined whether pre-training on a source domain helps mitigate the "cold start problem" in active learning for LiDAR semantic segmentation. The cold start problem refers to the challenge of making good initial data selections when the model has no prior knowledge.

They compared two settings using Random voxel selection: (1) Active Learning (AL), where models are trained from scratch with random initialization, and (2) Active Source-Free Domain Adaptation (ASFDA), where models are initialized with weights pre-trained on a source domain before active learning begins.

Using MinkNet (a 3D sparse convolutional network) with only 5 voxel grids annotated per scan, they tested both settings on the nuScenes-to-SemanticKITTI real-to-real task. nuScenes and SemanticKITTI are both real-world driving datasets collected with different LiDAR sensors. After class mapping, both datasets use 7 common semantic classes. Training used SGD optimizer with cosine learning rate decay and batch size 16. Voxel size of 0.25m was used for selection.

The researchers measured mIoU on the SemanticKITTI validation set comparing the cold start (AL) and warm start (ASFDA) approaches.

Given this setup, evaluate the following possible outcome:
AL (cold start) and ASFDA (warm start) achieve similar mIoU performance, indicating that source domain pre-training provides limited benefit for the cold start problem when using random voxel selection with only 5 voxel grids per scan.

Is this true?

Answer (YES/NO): YES